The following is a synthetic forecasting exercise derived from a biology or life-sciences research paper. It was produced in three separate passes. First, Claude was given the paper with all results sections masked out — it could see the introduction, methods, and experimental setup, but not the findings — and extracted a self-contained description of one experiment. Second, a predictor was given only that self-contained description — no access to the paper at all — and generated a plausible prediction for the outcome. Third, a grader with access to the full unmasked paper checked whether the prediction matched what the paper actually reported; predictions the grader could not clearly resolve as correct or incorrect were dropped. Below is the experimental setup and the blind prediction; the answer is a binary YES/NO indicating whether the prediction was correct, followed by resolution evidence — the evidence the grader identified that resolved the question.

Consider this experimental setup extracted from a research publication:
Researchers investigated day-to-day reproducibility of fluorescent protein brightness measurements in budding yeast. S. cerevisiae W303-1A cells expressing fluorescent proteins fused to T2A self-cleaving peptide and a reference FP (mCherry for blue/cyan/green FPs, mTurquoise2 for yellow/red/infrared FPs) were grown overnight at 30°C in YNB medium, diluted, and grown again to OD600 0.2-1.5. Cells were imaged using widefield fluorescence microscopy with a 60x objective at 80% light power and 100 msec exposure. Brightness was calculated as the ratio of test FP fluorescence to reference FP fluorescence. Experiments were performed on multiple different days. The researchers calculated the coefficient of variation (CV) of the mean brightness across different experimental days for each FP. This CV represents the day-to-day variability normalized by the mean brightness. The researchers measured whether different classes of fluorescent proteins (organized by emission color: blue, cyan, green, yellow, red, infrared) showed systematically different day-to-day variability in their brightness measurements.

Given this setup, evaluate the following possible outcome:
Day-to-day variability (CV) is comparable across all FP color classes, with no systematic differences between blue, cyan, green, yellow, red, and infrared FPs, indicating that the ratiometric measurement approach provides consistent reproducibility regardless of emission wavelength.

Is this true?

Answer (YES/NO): YES